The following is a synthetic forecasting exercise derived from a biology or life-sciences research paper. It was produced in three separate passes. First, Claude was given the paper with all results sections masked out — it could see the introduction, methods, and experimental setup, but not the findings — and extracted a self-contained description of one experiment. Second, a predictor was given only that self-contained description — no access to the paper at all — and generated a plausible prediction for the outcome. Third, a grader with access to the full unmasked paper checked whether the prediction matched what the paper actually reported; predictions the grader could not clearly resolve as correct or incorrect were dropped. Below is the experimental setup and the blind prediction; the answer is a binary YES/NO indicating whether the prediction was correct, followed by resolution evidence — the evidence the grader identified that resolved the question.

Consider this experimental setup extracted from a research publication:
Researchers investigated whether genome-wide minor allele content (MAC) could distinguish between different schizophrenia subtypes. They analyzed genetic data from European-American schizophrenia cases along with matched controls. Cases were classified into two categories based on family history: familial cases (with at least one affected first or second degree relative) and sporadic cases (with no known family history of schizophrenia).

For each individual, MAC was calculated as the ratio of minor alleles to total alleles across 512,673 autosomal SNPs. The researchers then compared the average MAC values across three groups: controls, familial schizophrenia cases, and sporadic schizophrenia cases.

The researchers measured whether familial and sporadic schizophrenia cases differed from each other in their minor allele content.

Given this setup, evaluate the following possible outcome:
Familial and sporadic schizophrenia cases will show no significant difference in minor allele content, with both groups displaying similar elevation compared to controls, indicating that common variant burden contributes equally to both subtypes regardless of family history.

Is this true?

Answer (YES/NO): NO